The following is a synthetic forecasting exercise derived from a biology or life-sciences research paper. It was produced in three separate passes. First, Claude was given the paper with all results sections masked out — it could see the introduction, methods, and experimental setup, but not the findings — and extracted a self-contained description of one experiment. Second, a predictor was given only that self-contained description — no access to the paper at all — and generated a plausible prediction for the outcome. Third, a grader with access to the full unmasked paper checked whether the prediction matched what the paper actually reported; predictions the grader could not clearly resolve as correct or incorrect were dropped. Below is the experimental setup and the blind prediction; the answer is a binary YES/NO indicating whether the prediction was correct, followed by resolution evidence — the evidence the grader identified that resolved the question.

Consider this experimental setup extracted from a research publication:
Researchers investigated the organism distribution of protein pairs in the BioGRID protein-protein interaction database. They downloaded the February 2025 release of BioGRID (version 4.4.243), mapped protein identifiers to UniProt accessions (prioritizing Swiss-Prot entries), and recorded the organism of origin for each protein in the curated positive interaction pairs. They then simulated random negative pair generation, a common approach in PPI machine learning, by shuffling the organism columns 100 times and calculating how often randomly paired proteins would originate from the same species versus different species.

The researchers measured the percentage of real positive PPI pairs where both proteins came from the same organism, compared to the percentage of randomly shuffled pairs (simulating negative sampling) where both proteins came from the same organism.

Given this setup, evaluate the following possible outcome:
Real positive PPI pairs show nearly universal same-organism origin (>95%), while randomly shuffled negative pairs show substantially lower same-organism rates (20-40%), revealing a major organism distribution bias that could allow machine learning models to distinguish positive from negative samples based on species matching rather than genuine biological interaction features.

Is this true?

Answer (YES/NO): YES